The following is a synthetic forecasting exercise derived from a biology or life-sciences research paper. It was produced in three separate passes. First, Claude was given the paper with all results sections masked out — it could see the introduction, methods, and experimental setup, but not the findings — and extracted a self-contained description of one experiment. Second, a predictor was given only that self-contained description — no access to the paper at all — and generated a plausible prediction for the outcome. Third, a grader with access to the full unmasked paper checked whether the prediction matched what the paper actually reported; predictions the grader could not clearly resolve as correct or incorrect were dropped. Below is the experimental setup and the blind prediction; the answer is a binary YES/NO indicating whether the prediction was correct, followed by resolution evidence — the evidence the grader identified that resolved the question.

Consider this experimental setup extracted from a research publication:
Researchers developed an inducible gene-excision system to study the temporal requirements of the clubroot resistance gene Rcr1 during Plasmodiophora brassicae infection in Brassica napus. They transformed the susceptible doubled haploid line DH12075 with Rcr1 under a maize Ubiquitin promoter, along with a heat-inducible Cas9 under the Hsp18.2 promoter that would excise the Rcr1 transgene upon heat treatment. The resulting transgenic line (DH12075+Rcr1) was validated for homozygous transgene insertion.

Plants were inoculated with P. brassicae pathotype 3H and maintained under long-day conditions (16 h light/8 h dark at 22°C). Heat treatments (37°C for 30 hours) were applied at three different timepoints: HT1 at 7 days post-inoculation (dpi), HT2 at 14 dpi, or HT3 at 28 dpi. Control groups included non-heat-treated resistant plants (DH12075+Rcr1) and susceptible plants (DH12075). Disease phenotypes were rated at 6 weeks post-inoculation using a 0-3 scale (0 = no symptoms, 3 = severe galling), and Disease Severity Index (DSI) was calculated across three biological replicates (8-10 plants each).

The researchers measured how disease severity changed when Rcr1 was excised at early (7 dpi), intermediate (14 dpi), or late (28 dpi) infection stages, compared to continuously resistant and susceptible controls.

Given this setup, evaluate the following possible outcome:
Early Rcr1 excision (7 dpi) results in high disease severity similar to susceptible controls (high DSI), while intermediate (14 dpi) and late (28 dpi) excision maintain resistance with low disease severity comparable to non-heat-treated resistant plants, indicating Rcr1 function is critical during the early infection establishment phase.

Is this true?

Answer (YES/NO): NO